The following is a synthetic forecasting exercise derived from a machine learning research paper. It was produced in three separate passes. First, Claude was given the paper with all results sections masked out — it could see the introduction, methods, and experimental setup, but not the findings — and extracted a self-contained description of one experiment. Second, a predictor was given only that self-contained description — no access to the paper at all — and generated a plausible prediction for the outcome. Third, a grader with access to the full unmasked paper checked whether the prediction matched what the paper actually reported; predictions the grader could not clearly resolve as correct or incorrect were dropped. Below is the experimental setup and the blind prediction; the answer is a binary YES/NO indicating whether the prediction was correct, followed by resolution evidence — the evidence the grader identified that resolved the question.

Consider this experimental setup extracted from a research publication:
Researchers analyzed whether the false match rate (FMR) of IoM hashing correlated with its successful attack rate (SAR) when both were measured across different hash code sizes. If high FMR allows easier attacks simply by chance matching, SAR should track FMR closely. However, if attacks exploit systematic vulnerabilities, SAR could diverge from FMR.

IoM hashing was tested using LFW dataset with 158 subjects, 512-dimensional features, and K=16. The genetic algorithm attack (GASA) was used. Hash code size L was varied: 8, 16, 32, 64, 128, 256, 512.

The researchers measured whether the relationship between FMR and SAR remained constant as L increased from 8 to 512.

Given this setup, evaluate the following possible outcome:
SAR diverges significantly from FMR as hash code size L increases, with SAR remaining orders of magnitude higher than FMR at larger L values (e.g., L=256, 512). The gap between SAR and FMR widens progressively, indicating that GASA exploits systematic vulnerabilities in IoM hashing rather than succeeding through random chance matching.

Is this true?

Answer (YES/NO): YES